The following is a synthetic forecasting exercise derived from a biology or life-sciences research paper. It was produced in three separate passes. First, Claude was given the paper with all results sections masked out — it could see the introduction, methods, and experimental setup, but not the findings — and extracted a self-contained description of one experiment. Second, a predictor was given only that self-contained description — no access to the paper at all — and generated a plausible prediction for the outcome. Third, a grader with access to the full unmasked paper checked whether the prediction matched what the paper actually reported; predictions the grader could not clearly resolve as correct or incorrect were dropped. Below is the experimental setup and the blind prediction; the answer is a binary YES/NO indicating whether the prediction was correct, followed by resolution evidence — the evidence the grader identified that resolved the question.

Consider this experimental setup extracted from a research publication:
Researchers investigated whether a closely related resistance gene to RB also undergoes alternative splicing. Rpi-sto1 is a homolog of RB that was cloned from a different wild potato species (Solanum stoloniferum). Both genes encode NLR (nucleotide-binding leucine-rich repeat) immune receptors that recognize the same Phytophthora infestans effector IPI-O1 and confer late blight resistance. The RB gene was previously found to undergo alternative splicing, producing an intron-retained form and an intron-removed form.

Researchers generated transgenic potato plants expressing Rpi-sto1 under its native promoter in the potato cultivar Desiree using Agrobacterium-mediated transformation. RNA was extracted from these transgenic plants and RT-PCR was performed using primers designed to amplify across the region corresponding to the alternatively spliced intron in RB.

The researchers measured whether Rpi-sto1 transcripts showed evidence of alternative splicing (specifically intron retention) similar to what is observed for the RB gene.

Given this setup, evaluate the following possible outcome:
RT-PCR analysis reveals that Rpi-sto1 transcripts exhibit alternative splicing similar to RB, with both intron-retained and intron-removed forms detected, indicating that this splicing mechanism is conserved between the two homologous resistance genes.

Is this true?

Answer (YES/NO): YES